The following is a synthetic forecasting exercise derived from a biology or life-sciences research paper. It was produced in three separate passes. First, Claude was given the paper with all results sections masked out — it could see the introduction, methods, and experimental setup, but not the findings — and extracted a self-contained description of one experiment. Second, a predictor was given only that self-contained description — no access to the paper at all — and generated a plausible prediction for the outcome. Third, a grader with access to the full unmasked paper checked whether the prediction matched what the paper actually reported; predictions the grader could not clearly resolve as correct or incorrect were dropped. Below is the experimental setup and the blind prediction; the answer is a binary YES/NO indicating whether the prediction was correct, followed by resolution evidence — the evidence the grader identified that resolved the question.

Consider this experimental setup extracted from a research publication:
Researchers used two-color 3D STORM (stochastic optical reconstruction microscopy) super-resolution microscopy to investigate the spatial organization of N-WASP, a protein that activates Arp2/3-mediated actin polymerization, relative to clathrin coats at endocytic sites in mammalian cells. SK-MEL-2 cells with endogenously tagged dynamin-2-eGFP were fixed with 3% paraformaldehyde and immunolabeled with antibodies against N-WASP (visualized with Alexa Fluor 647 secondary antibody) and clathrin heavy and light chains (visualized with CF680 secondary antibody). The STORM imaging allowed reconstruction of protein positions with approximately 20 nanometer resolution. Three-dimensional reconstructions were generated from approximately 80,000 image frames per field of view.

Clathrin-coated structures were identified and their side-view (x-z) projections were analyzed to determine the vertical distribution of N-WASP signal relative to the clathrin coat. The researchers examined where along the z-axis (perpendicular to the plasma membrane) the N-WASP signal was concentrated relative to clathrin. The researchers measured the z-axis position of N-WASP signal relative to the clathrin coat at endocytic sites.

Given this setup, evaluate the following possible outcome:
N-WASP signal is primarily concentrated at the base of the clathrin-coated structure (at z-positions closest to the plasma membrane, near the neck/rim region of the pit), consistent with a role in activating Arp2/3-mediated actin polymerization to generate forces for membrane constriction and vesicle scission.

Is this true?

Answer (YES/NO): YES